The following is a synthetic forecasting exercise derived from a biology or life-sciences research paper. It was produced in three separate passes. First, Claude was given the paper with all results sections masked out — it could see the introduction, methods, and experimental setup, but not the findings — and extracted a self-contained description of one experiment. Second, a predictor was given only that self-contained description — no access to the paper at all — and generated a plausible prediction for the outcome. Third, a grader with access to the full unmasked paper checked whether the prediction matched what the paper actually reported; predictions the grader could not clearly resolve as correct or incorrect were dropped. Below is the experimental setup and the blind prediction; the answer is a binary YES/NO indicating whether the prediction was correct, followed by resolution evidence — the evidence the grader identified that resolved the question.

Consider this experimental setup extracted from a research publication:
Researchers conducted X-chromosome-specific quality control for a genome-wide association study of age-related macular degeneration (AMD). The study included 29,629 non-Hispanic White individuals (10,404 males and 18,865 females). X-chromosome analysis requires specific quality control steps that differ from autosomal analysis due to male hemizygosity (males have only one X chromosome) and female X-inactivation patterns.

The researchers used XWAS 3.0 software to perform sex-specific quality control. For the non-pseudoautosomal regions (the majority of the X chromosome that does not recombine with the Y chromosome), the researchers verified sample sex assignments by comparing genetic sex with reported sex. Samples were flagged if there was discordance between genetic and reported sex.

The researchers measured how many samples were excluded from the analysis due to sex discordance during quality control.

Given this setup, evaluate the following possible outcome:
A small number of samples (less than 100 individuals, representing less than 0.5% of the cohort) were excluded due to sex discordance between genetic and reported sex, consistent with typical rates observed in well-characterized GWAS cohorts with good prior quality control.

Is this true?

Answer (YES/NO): YES